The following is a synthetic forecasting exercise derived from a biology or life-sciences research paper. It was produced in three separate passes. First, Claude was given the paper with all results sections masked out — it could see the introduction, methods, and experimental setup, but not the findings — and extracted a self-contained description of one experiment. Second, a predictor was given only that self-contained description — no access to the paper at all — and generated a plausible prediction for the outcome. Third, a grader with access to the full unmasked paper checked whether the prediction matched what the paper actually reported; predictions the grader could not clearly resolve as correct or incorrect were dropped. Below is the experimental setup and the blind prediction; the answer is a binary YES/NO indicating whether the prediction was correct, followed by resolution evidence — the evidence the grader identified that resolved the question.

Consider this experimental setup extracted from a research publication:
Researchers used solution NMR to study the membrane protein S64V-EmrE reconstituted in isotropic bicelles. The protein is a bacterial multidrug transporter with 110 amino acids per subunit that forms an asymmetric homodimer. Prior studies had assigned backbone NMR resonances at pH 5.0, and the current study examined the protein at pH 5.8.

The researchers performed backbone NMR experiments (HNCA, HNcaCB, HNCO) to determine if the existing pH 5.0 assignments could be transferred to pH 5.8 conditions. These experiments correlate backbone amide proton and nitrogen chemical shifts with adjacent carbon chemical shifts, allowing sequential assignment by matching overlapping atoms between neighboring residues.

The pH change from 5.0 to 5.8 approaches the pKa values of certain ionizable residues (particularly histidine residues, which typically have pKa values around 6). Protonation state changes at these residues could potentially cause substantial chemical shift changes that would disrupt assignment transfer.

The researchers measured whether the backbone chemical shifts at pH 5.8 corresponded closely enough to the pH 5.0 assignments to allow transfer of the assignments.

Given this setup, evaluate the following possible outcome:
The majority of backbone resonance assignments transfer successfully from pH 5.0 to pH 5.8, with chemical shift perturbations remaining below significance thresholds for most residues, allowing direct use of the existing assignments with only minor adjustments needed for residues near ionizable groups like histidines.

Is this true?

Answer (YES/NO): YES